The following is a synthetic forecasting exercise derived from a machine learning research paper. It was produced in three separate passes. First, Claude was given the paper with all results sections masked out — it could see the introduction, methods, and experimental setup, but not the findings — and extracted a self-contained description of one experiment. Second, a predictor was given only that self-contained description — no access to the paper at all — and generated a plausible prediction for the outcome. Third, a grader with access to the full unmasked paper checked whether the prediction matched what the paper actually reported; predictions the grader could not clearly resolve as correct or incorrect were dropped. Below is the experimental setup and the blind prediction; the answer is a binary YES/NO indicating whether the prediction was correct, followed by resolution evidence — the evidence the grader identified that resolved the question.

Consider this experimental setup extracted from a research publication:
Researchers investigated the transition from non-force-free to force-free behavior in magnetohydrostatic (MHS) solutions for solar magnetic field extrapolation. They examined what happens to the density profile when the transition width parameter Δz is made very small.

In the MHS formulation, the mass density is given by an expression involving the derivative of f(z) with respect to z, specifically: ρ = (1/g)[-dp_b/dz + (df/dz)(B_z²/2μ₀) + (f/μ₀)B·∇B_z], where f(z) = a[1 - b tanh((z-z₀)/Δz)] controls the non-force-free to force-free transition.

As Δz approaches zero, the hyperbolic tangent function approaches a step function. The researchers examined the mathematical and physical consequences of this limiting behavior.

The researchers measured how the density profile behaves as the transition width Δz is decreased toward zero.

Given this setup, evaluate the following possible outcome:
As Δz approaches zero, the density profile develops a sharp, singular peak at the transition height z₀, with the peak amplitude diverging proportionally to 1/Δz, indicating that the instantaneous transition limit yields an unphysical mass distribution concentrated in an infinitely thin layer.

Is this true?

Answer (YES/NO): NO